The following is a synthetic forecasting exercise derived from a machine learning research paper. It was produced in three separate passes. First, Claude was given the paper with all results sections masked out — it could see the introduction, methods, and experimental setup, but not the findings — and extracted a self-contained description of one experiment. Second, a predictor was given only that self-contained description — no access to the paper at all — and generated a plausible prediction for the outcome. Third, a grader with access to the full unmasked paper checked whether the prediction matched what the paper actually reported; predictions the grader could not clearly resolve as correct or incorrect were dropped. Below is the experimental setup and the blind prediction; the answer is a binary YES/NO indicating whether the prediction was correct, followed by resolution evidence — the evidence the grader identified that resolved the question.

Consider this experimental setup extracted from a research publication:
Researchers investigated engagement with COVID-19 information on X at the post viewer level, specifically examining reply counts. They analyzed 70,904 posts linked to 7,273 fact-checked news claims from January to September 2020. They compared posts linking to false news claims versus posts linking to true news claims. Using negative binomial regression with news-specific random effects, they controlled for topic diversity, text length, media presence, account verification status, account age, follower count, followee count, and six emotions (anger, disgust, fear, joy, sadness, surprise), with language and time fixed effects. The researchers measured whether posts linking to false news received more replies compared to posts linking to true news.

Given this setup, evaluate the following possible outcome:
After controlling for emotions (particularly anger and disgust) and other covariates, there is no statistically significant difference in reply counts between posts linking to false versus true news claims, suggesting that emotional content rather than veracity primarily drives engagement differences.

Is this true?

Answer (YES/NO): NO